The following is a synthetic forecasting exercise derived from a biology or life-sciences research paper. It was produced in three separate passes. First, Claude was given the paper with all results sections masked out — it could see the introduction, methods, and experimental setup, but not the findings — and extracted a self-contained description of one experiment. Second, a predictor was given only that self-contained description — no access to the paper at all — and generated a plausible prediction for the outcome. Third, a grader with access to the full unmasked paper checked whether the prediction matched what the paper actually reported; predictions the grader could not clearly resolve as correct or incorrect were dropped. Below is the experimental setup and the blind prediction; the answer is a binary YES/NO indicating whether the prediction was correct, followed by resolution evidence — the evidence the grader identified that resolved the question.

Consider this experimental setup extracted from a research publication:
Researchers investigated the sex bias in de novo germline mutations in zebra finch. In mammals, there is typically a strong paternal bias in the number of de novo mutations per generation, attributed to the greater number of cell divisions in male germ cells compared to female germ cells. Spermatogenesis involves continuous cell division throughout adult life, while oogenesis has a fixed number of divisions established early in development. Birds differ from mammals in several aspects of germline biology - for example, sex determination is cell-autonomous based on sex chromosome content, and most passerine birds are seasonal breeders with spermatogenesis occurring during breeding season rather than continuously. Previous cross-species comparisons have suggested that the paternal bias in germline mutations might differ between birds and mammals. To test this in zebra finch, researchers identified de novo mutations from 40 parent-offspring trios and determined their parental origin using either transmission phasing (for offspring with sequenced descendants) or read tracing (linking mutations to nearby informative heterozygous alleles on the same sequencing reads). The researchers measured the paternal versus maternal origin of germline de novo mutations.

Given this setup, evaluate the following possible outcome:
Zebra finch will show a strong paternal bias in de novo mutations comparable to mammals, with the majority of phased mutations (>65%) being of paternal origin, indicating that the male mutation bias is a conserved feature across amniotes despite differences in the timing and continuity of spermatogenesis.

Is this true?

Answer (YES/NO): NO